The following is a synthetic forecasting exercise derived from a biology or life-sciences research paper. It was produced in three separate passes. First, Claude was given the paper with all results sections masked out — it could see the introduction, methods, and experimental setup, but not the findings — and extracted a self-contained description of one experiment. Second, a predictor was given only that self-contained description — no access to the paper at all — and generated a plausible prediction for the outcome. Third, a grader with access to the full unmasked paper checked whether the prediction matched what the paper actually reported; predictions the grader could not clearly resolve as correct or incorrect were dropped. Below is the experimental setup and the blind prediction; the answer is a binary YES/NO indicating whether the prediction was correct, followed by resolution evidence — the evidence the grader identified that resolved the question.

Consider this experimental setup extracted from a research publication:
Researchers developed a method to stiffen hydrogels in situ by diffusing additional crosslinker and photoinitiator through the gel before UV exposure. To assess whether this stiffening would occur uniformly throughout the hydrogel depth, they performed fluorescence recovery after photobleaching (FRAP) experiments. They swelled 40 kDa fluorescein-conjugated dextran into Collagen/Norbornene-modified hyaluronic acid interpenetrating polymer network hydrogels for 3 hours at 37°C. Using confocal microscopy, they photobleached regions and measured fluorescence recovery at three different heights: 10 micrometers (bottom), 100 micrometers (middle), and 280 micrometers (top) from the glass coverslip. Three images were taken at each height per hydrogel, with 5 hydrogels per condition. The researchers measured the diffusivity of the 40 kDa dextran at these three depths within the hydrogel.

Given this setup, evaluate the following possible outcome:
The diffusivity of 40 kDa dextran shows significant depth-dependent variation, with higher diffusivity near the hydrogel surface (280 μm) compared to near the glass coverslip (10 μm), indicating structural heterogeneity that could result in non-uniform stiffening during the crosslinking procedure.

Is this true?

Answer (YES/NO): NO